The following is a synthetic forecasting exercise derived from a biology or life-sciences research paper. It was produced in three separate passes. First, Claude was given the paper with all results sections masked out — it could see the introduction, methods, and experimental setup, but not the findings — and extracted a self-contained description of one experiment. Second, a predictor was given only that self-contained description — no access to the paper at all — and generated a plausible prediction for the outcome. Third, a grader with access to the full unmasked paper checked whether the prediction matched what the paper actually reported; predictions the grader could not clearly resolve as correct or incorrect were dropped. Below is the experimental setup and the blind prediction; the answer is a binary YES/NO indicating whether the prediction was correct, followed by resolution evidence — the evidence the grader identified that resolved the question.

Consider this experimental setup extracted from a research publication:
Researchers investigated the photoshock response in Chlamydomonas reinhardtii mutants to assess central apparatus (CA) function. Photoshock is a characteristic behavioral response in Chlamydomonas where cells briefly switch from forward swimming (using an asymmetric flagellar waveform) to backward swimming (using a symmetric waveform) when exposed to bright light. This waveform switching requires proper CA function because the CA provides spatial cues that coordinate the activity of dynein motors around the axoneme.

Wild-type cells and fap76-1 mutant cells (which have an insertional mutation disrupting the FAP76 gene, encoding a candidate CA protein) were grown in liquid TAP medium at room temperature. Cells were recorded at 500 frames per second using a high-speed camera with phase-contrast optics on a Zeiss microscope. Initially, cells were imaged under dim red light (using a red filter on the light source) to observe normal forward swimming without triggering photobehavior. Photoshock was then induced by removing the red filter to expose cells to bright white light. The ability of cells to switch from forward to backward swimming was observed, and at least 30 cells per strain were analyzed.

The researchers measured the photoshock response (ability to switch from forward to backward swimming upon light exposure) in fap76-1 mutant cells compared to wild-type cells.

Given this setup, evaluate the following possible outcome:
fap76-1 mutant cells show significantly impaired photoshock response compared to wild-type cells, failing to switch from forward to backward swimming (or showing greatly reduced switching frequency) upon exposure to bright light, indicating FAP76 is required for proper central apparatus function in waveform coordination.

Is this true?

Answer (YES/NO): YES